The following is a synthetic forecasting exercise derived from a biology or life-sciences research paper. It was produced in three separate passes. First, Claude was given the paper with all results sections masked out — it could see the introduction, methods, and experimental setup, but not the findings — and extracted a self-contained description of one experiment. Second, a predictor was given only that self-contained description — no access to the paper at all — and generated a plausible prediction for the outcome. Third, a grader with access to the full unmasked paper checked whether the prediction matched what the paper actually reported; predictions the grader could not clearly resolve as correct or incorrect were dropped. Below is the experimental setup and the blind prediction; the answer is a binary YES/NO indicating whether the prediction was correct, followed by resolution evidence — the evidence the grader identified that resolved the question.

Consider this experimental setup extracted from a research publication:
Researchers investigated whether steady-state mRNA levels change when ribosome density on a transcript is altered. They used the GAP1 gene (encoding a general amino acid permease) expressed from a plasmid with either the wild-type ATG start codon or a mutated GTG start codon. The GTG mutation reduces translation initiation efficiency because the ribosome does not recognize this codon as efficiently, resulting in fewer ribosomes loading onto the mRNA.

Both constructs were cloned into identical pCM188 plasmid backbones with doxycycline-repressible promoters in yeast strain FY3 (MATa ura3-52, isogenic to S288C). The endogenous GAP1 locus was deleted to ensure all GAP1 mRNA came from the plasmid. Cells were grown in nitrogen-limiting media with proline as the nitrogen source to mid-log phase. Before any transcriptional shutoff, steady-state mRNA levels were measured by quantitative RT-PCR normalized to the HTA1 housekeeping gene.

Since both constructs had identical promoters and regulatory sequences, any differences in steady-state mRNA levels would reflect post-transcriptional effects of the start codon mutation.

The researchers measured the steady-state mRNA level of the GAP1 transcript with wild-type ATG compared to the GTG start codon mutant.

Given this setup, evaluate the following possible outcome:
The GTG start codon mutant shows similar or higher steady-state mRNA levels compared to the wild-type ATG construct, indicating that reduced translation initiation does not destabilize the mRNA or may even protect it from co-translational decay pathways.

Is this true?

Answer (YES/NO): NO